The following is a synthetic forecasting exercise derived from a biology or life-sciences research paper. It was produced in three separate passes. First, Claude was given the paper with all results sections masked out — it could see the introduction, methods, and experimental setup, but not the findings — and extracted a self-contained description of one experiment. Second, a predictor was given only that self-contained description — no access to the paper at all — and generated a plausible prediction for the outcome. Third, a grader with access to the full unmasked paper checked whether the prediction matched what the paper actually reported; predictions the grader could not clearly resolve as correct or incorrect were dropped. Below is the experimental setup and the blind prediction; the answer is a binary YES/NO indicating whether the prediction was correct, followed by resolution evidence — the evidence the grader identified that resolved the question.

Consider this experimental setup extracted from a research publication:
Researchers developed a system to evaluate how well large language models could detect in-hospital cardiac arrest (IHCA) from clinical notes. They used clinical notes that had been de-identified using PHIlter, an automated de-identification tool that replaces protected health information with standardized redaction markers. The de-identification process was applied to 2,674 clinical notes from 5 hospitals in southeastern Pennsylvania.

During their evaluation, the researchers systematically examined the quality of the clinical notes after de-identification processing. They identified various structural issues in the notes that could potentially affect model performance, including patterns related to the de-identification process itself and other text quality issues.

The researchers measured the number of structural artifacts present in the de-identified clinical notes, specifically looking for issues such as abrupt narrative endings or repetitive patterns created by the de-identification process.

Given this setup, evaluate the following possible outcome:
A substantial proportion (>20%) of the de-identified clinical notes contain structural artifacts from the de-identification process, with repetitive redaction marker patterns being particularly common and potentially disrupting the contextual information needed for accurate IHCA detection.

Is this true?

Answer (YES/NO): NO